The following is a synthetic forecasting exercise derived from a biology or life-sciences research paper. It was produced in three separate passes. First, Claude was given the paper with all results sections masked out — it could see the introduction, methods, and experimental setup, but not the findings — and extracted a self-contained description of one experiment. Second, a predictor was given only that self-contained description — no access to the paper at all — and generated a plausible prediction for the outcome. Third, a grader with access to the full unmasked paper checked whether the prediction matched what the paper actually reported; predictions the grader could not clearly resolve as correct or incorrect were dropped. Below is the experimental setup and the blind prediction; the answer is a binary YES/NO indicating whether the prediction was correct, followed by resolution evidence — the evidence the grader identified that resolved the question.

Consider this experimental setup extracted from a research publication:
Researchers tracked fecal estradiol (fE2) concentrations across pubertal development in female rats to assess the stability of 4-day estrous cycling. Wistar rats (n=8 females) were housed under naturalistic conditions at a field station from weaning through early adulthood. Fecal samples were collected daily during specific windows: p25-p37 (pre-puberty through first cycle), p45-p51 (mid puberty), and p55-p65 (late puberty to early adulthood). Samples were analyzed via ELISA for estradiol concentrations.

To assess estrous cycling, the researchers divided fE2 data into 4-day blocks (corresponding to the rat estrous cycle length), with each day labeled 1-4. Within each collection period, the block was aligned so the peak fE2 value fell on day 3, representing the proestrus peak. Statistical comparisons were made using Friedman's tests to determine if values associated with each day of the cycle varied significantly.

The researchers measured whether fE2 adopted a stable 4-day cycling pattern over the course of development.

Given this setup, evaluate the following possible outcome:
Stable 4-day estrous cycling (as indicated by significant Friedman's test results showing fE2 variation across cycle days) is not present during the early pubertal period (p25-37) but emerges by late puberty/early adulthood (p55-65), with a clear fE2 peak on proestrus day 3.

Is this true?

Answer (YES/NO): NO